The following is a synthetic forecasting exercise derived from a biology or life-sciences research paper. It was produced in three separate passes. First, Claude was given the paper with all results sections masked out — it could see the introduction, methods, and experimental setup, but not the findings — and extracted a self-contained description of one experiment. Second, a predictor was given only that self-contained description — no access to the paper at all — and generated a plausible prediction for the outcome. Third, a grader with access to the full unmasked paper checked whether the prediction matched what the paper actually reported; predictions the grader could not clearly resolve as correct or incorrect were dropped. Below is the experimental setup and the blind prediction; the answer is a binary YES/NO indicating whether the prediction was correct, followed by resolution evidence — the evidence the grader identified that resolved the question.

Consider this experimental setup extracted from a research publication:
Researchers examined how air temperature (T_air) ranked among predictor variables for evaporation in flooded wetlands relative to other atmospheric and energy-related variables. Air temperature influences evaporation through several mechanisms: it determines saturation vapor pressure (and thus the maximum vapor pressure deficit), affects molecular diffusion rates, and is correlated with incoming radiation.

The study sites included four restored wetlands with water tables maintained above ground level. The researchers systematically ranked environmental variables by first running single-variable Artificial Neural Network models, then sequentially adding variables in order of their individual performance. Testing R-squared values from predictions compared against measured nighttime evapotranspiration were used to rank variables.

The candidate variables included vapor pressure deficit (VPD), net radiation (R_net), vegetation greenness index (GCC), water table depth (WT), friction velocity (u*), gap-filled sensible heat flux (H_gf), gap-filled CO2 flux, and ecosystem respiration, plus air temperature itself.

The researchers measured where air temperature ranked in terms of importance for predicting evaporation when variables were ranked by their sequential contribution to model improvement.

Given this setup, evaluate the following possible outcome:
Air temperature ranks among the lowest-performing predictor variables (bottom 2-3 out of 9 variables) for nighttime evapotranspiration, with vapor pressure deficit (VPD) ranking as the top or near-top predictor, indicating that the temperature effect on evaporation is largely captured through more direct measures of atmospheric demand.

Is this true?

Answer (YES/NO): NO